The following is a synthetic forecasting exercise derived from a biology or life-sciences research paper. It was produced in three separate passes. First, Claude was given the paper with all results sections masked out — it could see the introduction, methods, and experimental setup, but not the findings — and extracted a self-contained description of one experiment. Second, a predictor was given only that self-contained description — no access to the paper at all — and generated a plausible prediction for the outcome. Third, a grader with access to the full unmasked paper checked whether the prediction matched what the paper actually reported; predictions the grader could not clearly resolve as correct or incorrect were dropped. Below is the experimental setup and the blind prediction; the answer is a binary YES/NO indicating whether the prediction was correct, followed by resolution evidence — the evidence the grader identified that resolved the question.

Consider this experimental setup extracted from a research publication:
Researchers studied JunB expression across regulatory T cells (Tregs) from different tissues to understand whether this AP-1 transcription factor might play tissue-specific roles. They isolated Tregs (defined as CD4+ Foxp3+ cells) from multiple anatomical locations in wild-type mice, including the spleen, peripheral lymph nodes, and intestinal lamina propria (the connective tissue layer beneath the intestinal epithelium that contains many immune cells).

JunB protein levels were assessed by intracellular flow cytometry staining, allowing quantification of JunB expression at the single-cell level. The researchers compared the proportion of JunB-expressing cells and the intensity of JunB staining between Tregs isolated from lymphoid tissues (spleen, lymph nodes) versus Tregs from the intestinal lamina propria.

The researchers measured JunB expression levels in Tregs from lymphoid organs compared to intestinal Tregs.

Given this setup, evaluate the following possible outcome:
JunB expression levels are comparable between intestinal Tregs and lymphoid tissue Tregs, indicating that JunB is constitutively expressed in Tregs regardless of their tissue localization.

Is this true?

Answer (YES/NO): NO